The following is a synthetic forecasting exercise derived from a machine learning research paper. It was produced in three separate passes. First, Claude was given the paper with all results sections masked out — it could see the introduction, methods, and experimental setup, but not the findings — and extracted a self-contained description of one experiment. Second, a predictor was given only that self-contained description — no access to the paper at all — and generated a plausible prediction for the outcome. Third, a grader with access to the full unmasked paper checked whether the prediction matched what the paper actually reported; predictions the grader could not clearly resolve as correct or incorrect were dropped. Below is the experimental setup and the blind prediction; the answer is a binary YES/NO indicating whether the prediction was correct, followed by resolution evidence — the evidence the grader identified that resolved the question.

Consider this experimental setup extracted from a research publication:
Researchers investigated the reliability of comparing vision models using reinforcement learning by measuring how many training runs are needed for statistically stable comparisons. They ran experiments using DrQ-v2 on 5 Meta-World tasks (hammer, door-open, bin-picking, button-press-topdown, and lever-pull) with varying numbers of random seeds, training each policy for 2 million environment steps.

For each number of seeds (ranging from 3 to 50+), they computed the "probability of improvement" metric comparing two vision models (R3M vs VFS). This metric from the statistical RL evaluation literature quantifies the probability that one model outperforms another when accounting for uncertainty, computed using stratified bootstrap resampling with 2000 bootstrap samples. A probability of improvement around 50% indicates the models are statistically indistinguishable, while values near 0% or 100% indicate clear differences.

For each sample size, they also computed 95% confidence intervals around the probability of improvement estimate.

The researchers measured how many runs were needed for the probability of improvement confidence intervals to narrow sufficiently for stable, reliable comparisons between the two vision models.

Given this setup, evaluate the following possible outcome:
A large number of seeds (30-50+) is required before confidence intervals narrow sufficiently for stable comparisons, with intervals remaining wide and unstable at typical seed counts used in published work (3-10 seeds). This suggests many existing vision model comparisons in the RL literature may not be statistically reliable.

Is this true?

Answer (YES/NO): YES